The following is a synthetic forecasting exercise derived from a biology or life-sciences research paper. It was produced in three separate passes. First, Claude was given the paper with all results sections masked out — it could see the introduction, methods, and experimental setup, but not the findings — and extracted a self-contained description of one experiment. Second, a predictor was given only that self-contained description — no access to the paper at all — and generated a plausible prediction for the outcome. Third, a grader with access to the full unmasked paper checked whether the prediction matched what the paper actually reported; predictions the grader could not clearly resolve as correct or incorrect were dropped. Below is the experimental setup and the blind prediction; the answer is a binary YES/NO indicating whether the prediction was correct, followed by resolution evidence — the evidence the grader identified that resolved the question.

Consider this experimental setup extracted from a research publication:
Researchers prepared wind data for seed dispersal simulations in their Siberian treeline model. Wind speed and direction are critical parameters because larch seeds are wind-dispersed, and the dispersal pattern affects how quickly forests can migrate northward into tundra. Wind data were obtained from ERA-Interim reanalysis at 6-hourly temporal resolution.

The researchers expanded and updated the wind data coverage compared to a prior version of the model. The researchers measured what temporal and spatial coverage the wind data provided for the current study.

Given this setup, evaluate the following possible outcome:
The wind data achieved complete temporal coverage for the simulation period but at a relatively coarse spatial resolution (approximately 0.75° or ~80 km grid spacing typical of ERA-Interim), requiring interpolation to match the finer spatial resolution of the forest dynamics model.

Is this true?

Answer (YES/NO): NO